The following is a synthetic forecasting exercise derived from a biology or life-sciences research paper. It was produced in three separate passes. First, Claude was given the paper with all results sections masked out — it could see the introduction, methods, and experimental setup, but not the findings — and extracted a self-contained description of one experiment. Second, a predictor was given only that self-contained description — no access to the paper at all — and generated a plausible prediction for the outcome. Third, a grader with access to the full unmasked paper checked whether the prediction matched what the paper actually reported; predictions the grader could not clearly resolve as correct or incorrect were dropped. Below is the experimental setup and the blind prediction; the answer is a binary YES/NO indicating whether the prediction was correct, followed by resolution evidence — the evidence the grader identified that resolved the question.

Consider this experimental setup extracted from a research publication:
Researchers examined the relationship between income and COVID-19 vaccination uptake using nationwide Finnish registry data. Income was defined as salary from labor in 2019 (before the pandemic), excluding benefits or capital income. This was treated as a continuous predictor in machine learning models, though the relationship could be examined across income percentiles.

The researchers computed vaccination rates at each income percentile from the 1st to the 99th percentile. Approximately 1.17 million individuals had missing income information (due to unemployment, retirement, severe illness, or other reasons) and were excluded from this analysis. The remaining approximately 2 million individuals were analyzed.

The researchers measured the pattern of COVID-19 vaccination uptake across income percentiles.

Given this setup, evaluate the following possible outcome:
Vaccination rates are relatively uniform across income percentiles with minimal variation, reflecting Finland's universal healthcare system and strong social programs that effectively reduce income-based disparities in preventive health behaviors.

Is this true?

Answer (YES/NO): NO